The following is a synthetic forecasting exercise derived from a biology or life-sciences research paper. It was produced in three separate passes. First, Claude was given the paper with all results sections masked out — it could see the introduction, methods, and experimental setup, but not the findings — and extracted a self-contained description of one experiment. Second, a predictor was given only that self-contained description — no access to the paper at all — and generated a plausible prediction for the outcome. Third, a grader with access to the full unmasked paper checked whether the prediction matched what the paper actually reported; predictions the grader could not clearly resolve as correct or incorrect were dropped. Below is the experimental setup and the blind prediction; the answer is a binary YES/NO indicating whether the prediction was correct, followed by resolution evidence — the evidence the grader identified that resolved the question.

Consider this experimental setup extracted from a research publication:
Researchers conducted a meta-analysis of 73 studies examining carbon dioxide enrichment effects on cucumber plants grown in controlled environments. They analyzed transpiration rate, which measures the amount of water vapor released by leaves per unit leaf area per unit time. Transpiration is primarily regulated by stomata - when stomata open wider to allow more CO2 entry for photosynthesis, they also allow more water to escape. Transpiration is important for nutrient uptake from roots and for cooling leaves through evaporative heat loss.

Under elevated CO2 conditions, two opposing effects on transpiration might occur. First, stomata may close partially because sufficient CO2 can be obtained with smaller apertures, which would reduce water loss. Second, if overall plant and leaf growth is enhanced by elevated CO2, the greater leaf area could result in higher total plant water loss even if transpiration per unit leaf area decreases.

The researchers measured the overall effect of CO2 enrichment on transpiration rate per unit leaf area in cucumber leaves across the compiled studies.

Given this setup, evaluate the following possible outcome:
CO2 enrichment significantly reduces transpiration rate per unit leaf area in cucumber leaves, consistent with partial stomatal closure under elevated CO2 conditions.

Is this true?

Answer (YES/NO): YES